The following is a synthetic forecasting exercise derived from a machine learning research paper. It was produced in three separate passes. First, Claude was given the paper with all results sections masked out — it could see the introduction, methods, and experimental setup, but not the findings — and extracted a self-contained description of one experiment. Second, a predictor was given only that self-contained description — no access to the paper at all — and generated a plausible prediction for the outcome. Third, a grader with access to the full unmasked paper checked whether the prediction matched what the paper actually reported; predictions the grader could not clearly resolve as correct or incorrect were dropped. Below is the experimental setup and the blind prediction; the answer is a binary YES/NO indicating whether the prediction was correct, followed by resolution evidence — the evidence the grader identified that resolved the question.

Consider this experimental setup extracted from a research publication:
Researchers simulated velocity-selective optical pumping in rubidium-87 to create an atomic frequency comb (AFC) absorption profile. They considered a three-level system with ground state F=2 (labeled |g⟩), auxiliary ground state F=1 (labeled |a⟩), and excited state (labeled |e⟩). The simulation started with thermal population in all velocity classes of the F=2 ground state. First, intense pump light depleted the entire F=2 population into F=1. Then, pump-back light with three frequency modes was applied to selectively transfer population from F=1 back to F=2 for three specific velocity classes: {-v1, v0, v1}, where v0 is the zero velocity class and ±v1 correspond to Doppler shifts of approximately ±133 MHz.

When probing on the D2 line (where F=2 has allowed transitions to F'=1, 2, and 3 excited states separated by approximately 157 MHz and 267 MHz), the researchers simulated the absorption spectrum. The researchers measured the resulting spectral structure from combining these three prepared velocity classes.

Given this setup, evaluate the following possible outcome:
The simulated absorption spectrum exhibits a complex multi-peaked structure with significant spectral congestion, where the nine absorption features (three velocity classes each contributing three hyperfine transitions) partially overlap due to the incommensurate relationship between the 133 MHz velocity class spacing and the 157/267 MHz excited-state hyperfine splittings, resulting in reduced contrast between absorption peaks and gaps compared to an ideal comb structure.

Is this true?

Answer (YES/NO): NO